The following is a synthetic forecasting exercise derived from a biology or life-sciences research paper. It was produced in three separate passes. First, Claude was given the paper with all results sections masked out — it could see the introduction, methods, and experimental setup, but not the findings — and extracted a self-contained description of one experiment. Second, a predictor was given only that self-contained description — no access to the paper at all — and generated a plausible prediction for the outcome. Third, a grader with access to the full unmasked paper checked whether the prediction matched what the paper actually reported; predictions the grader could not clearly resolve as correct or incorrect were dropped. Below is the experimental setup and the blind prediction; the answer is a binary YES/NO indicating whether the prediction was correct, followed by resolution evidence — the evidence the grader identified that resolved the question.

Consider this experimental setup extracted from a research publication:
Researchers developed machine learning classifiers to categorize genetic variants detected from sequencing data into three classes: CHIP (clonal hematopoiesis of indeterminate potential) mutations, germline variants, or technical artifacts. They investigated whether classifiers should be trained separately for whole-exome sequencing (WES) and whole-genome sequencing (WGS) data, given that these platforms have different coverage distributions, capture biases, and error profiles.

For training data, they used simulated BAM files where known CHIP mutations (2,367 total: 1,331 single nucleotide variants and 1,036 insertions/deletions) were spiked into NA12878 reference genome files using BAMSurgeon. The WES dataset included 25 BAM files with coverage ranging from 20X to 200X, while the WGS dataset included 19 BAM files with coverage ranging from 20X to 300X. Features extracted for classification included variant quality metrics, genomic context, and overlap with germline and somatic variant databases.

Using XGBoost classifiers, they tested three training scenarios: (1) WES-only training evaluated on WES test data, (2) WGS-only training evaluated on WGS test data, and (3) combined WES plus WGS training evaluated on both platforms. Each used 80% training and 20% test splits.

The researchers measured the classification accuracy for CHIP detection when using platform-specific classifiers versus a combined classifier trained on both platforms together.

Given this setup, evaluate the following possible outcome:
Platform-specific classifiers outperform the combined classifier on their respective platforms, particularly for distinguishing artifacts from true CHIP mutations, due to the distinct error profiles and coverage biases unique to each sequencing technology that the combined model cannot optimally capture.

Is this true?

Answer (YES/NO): NO